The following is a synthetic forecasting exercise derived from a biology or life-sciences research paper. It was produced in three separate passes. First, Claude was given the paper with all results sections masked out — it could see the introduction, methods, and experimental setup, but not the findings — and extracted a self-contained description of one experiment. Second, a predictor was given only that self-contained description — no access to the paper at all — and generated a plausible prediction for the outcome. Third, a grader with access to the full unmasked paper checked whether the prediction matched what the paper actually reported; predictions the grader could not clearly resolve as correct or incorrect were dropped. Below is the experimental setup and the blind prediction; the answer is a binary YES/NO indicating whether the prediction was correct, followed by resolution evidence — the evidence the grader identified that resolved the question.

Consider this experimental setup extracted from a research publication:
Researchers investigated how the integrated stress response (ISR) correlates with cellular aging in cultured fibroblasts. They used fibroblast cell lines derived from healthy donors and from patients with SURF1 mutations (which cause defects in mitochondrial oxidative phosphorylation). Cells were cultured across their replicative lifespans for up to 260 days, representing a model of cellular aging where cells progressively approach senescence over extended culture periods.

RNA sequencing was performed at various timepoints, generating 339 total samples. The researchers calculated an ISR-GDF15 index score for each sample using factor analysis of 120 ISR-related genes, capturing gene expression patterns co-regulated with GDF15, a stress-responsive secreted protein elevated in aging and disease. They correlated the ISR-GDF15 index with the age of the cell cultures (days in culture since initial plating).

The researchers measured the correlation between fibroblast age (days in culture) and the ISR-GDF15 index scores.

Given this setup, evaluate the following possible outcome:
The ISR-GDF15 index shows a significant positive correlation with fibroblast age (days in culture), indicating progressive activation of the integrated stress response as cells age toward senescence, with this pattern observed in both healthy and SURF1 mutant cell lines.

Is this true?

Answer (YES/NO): NO